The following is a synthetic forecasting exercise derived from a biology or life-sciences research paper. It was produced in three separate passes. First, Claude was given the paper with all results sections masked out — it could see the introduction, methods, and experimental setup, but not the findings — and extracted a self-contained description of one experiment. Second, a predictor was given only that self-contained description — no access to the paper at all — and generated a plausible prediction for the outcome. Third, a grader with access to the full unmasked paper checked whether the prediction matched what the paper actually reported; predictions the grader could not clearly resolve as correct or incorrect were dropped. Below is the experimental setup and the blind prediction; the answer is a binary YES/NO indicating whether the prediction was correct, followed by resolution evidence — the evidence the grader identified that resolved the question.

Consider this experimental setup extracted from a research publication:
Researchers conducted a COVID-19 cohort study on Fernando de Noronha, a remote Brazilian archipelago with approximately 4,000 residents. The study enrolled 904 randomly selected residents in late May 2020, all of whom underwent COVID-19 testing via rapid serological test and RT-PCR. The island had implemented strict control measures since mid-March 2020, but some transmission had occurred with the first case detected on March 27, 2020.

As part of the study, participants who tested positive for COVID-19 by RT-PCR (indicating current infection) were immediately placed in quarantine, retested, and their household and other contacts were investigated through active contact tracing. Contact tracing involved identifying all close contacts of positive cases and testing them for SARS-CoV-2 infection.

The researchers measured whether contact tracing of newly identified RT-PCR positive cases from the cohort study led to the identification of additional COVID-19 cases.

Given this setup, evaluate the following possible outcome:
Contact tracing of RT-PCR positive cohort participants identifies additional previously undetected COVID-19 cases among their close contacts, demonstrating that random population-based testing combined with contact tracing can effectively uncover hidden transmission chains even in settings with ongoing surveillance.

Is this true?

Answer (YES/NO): NO